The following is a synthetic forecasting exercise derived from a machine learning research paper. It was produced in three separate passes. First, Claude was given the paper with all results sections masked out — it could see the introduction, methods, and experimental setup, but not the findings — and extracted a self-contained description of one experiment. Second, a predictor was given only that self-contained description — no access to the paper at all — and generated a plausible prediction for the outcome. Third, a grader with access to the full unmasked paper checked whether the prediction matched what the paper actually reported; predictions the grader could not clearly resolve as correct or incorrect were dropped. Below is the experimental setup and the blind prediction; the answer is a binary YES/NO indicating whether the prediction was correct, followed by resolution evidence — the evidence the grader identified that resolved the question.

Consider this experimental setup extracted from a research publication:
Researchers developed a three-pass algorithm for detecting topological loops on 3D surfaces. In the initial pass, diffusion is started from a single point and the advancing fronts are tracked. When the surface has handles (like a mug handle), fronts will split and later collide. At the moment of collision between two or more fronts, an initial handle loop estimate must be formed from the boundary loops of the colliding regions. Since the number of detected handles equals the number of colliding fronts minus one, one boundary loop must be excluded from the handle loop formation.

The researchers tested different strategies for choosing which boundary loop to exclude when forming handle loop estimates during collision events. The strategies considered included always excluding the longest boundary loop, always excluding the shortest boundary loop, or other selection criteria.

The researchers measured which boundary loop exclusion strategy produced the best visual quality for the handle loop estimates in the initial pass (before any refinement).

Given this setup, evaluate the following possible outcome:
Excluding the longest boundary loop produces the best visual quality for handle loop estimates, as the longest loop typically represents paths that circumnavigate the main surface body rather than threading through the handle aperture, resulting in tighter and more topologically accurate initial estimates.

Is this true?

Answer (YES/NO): YES